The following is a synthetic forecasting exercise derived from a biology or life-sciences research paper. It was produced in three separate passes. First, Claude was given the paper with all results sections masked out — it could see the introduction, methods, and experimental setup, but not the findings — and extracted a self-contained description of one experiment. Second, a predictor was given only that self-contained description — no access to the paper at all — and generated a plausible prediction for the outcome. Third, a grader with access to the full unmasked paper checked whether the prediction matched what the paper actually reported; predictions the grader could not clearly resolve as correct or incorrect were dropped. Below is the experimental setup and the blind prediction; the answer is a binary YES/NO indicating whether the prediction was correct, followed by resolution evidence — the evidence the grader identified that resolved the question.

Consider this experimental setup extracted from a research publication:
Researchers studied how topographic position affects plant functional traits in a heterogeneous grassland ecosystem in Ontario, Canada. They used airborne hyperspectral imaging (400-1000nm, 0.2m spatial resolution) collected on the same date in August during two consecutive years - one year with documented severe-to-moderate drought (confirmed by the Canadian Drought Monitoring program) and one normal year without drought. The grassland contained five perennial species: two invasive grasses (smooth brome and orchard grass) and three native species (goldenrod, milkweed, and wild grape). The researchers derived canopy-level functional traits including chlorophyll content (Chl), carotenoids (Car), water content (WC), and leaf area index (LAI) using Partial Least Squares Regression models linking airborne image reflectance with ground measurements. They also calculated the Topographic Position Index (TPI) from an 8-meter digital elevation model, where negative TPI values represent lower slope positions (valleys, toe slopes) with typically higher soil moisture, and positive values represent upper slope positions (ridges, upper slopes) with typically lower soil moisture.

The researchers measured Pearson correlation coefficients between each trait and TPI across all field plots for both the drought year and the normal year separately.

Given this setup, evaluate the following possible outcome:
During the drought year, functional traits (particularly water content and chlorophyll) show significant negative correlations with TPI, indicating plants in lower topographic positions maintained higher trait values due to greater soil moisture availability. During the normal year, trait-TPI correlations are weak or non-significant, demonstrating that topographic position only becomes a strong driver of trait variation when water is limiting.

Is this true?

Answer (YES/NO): NO